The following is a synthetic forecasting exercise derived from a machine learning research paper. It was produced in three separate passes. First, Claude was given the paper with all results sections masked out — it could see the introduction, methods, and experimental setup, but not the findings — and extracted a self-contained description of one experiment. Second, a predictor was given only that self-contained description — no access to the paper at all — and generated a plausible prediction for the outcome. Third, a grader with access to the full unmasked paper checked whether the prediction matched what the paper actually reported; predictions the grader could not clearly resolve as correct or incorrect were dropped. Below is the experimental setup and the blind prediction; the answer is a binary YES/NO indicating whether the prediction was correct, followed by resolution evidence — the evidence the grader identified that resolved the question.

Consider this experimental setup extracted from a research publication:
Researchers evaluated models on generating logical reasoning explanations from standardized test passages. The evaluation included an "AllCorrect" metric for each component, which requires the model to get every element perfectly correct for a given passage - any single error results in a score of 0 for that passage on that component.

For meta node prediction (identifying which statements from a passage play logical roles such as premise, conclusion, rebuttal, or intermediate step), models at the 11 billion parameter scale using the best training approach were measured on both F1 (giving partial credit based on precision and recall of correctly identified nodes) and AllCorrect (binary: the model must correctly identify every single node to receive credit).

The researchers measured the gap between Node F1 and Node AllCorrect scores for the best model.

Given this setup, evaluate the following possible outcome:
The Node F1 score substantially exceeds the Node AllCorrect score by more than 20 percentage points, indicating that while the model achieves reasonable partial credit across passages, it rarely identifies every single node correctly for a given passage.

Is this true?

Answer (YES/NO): YES